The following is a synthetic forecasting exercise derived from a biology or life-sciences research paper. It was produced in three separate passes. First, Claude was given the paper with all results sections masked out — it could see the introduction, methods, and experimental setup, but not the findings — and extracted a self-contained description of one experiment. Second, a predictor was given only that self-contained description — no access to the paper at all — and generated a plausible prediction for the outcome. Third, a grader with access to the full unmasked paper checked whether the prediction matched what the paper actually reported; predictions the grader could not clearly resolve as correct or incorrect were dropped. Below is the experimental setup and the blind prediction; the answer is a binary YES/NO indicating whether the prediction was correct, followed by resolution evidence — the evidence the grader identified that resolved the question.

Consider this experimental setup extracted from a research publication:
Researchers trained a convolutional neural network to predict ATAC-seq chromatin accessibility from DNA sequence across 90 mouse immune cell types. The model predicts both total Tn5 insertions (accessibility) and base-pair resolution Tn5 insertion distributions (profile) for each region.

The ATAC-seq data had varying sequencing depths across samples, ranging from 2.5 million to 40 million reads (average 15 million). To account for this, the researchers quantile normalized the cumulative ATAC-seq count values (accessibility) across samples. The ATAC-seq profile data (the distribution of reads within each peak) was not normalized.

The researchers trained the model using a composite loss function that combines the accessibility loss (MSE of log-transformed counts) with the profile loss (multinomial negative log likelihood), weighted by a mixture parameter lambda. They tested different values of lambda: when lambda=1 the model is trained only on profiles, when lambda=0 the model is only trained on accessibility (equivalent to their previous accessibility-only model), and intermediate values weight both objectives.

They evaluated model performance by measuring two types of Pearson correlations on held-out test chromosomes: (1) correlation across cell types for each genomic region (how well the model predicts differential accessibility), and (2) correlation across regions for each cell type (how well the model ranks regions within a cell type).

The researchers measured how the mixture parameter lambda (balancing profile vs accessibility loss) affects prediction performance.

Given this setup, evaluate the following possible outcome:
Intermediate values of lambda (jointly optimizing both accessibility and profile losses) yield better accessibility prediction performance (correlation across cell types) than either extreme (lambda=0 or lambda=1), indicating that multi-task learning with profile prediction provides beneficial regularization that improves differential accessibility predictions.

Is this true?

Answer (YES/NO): YES